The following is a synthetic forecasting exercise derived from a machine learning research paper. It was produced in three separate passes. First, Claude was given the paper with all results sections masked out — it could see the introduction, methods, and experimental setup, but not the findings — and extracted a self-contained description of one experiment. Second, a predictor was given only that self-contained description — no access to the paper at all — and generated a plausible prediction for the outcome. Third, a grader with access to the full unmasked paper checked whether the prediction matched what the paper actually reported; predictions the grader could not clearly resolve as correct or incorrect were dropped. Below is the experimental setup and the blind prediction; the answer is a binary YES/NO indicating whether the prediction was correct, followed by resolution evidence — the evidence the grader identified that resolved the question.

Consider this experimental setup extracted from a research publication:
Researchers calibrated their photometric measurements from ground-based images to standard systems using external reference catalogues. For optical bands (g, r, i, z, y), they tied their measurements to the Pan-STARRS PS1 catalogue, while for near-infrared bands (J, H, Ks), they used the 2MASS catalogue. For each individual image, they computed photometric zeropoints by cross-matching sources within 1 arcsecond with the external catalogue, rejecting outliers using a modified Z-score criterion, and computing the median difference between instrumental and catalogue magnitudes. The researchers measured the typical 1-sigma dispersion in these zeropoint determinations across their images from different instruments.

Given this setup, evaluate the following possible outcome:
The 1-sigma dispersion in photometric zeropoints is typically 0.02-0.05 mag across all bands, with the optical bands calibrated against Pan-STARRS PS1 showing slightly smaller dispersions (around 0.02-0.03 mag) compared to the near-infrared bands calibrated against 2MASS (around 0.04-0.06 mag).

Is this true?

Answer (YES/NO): NO